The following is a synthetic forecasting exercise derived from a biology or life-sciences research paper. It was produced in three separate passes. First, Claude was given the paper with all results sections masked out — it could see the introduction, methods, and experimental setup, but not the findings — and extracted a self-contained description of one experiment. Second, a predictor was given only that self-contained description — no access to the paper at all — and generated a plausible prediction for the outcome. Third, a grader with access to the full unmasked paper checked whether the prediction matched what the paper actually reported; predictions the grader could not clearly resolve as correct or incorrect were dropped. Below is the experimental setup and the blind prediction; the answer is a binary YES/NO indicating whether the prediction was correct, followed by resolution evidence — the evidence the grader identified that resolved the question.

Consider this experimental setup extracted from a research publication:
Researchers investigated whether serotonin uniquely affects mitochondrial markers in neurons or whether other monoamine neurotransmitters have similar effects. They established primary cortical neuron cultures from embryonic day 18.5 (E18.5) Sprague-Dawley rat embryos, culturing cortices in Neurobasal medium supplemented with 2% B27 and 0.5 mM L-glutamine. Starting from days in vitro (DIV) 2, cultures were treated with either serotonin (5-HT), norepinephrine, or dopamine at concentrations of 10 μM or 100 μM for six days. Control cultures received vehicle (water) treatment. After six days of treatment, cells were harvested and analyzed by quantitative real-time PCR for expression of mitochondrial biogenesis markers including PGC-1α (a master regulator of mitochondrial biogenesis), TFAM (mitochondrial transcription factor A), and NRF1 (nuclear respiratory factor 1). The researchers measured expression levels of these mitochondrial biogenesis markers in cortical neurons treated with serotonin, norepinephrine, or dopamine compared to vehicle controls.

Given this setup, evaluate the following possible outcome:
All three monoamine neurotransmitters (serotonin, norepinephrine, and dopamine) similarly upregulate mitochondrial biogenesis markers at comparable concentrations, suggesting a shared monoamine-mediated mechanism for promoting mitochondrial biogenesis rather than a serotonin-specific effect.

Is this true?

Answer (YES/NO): NO